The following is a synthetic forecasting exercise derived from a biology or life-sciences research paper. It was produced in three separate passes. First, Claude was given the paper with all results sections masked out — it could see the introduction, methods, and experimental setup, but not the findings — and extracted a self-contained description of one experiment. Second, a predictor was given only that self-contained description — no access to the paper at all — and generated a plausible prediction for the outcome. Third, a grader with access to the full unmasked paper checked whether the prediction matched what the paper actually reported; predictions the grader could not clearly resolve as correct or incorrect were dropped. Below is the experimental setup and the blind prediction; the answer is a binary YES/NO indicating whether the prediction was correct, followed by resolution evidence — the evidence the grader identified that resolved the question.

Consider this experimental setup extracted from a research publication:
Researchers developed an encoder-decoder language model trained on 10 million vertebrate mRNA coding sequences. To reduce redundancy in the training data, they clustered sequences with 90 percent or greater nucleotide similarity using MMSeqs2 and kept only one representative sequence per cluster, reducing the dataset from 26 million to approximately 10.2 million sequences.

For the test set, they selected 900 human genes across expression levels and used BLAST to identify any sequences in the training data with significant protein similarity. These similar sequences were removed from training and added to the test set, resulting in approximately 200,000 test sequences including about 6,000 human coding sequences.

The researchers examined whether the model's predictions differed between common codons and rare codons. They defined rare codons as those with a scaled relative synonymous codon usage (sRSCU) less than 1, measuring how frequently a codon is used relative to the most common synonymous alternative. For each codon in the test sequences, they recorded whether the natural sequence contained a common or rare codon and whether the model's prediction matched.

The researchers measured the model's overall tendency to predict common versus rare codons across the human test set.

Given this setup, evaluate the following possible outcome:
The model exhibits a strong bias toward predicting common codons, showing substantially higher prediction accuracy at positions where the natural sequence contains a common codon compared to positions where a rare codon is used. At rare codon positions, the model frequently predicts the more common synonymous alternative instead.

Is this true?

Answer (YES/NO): YES